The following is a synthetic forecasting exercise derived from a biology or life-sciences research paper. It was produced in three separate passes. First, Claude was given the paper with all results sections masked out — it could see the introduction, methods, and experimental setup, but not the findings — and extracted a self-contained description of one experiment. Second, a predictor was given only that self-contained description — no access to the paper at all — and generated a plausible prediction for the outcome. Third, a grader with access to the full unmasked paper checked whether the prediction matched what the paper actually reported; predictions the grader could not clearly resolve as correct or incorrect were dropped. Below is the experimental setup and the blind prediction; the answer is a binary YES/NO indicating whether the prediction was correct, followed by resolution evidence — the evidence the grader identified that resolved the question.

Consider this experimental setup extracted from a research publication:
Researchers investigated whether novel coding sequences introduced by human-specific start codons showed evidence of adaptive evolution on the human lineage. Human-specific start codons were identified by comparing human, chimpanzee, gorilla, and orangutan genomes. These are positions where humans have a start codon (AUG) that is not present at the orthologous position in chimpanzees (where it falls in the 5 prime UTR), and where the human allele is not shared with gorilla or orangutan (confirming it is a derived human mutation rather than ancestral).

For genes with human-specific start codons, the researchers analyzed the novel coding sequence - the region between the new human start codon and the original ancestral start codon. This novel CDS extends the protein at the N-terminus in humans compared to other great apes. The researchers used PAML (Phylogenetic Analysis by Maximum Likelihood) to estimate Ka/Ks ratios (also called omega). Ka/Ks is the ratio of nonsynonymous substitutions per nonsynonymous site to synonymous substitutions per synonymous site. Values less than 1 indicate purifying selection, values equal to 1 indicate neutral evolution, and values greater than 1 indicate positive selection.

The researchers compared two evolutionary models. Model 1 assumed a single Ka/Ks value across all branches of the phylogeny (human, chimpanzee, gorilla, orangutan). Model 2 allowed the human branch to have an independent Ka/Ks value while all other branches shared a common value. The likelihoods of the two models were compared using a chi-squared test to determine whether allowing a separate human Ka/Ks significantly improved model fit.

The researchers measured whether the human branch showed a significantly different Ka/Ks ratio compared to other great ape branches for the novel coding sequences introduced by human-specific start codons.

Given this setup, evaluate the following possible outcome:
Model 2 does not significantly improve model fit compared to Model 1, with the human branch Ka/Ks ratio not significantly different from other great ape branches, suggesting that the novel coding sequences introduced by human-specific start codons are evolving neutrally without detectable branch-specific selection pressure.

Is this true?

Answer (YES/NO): NO